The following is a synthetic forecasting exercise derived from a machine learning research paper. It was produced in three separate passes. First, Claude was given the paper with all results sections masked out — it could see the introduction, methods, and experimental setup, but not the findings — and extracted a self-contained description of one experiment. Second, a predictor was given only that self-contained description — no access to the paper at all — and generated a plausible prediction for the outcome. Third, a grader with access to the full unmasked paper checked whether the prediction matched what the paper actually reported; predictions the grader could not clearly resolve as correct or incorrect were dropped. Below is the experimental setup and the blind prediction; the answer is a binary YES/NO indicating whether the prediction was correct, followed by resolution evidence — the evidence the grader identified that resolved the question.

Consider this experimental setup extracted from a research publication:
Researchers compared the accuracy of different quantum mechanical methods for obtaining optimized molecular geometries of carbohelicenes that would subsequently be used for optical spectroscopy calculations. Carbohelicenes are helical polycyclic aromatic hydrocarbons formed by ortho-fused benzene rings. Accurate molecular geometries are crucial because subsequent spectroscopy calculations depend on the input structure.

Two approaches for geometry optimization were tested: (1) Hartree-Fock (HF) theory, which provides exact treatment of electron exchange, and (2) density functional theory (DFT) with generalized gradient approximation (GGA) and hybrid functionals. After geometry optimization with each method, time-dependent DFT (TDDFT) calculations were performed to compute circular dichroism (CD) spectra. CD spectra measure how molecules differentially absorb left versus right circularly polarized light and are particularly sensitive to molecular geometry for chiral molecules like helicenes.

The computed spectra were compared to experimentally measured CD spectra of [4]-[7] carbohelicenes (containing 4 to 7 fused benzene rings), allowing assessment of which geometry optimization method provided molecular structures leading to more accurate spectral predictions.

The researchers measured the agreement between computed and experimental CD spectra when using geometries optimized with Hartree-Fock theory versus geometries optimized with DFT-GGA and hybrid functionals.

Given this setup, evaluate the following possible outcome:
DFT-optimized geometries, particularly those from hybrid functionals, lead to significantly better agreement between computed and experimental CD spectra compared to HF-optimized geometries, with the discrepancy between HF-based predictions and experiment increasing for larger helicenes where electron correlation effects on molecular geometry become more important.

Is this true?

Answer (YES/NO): NO